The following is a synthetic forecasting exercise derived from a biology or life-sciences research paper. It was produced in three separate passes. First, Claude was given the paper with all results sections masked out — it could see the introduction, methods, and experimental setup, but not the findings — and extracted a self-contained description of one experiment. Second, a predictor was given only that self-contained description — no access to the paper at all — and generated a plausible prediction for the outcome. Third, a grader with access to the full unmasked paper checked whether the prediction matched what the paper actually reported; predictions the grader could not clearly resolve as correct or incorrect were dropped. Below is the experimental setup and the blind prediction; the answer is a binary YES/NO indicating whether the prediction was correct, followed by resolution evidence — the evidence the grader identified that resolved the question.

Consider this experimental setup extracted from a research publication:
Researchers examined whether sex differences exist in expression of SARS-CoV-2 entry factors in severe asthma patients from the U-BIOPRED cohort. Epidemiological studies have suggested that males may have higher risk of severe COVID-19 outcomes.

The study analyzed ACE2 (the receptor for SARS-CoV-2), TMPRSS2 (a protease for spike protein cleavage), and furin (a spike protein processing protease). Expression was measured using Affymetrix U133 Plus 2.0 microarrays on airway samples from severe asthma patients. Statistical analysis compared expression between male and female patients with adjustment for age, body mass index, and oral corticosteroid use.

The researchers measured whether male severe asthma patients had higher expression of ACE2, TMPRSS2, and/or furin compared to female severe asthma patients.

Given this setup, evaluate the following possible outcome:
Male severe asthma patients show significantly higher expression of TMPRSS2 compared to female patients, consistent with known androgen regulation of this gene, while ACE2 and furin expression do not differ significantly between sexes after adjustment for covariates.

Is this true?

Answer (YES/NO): NO